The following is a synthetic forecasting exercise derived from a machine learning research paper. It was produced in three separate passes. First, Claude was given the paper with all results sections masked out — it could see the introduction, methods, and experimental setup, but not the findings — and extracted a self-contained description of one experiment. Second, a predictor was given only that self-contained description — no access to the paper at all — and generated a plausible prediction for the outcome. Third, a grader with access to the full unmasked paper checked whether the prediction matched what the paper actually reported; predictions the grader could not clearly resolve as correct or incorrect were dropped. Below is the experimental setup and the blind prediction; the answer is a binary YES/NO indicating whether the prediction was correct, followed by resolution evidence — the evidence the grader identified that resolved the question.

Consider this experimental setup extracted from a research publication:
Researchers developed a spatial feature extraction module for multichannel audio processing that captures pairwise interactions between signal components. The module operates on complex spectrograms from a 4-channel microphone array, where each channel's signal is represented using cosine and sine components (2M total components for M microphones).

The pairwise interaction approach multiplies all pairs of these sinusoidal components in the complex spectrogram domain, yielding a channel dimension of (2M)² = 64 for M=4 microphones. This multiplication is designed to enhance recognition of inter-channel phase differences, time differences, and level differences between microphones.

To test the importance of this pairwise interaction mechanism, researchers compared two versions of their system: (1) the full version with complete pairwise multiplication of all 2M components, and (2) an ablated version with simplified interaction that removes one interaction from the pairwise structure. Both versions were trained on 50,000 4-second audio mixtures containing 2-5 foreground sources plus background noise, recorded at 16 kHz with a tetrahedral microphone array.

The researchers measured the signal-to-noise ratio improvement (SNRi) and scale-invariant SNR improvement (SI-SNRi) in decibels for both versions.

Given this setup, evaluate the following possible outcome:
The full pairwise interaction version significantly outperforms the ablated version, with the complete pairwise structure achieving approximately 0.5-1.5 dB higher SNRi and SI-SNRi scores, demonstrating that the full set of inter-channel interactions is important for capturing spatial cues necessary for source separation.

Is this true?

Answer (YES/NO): NO